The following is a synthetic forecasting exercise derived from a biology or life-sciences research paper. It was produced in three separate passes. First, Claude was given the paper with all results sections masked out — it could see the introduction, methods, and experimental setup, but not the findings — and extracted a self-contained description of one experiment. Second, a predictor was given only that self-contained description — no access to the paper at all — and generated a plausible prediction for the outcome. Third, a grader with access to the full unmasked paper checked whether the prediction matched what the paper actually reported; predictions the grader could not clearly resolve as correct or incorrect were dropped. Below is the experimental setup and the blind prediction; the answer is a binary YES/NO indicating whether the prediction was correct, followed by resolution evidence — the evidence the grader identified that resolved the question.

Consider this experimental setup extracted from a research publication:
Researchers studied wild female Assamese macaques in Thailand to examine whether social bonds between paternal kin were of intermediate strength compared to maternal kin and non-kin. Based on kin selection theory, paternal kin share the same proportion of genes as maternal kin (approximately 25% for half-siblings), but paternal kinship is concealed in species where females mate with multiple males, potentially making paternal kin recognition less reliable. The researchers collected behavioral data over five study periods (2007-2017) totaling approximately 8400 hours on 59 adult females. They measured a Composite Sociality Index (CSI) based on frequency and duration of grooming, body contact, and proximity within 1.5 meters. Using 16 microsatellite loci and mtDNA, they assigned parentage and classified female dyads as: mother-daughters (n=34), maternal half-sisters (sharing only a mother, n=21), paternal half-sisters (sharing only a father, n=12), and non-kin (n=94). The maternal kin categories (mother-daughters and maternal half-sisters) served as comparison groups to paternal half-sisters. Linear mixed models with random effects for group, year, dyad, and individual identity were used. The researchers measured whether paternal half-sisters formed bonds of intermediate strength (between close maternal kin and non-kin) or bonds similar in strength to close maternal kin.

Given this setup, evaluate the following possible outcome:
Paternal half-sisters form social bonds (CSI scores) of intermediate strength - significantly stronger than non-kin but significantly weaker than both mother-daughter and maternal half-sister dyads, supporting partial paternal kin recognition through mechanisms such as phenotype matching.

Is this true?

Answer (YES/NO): NO